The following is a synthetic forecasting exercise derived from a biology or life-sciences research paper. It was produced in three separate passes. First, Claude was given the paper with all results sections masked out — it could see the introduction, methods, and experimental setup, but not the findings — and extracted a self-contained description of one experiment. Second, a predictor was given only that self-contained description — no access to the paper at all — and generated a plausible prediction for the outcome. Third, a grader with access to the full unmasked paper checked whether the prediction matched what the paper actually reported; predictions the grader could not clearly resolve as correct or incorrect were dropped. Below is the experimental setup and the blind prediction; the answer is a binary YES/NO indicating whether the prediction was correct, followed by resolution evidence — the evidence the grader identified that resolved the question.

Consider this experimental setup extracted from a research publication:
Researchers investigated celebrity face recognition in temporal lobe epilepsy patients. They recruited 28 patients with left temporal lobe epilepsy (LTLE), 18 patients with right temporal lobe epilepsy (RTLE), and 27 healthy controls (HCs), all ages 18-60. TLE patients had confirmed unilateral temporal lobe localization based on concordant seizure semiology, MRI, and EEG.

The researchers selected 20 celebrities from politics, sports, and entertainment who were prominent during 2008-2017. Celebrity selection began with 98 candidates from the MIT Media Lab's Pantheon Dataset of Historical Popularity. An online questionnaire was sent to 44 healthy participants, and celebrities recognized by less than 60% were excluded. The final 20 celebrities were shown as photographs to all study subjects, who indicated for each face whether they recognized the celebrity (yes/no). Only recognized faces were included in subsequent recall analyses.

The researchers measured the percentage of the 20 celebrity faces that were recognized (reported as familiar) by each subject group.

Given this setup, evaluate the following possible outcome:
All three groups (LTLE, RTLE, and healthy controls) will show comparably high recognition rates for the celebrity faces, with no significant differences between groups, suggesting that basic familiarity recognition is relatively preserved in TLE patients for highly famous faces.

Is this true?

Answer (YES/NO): YES